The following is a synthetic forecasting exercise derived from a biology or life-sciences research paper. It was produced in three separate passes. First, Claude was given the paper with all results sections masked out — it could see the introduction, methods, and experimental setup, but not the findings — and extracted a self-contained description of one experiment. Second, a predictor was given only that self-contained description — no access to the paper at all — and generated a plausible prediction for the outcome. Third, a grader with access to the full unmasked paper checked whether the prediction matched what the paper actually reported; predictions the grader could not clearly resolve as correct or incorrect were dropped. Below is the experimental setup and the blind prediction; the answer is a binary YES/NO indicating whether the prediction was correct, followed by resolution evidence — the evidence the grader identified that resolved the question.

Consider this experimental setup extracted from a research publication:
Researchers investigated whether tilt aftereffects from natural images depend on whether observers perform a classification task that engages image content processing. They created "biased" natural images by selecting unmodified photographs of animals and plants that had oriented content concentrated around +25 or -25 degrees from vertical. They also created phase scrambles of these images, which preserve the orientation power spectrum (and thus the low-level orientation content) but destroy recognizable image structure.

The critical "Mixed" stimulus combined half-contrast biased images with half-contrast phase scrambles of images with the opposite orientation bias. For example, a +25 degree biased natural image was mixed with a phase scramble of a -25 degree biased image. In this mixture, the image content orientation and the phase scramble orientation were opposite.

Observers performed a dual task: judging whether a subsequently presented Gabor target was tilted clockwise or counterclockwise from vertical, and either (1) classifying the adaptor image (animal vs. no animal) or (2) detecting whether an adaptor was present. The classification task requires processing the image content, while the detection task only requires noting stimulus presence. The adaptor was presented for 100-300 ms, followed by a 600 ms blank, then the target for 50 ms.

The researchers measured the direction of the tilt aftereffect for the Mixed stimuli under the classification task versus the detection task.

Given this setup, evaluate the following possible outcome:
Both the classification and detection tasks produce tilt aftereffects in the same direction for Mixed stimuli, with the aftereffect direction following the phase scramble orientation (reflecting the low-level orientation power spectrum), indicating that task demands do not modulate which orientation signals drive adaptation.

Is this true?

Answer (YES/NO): NO